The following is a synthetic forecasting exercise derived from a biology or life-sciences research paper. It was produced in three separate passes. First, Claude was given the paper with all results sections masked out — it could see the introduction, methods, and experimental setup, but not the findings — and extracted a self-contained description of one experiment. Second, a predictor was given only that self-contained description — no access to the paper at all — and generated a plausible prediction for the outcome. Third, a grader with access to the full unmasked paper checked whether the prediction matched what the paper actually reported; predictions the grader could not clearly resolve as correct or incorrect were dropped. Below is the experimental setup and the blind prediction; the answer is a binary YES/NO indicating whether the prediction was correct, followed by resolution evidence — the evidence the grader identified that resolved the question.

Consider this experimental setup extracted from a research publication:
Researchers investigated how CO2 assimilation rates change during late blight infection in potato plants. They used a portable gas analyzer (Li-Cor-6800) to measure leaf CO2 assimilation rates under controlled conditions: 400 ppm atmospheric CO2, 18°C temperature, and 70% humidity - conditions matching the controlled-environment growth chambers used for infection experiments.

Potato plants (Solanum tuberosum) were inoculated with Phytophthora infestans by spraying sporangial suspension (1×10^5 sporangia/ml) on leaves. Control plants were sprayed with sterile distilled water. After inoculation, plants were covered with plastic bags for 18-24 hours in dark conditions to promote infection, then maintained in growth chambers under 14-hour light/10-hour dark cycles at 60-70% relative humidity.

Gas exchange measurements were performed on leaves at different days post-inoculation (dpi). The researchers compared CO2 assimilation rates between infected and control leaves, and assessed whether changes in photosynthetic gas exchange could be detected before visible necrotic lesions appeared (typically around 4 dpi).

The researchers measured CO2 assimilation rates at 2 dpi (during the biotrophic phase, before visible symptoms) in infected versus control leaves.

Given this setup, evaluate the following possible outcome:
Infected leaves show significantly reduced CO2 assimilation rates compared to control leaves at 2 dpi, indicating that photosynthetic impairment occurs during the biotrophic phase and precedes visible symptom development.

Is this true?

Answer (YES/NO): NO